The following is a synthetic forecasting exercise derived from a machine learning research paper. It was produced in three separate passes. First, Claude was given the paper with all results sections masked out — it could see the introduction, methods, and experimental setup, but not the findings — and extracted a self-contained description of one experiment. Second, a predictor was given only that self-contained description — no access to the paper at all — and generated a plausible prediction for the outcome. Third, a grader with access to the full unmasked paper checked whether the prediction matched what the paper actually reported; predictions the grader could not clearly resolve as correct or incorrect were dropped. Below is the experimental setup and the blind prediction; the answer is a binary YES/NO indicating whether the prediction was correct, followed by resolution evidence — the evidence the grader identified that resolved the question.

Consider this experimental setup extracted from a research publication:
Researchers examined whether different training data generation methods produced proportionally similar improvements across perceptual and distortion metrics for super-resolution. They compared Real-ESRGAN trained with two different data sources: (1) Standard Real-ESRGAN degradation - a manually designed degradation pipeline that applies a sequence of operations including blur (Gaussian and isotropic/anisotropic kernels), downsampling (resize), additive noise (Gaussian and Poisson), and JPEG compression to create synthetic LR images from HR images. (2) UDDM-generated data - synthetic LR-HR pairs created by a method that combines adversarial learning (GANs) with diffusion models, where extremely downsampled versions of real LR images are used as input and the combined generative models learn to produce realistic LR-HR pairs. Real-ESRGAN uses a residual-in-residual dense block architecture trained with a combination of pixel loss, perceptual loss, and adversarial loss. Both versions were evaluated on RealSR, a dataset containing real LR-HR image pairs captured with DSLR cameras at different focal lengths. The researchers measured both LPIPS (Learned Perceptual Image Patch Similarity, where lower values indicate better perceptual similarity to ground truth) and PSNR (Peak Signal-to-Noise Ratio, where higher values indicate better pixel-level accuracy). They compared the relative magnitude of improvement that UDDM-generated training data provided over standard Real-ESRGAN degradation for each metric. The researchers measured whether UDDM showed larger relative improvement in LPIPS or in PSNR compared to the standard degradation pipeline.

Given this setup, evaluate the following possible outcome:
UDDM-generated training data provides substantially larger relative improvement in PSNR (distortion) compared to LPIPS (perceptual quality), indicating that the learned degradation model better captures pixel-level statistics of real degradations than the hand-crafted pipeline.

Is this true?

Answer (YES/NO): NO